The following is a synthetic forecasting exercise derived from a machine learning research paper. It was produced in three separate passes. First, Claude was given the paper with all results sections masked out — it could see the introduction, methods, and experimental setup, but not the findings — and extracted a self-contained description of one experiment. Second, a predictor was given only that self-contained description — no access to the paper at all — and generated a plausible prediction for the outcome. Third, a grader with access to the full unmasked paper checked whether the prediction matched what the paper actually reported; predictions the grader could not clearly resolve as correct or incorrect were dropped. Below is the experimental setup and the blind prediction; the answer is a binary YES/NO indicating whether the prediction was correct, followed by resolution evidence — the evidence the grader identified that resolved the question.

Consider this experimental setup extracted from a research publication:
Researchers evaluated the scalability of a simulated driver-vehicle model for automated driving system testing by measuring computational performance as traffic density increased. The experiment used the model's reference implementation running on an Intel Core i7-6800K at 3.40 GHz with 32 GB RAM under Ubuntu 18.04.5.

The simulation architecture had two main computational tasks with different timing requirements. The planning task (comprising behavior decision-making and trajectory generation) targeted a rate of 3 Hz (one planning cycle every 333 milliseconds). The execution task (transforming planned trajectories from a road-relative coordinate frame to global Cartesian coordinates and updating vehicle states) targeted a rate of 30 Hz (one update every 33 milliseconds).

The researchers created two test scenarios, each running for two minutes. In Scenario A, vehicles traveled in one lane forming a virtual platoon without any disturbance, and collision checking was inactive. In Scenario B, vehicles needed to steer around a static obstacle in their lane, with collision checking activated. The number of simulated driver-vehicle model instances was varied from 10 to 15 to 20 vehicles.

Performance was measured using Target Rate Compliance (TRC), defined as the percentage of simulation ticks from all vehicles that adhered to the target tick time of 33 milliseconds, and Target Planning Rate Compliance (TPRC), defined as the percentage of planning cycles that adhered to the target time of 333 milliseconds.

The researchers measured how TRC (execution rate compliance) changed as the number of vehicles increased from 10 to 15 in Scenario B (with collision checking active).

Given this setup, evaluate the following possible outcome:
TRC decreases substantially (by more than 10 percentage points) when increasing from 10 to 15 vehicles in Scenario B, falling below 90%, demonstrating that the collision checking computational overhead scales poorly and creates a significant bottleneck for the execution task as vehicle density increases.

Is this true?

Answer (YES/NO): YES